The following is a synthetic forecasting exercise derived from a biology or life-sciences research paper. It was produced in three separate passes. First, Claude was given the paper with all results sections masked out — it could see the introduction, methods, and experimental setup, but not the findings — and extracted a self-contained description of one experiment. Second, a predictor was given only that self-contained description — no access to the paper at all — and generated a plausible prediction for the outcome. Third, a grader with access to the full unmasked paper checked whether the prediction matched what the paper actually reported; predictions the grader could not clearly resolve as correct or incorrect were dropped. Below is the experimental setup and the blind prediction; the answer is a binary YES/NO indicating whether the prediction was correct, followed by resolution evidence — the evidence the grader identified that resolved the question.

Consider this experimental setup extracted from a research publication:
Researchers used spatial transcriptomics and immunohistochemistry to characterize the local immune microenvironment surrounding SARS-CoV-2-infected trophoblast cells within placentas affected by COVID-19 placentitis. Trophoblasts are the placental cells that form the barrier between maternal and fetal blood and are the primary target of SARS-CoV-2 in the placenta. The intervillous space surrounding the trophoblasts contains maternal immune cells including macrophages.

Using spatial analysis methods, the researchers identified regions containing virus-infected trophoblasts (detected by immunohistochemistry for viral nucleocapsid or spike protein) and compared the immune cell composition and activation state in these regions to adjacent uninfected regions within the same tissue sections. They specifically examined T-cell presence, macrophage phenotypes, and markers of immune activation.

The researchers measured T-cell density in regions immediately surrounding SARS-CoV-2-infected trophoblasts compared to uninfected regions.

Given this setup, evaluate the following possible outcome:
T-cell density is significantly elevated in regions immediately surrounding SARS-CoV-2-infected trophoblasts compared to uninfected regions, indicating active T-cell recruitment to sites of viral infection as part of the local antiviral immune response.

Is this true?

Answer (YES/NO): NO